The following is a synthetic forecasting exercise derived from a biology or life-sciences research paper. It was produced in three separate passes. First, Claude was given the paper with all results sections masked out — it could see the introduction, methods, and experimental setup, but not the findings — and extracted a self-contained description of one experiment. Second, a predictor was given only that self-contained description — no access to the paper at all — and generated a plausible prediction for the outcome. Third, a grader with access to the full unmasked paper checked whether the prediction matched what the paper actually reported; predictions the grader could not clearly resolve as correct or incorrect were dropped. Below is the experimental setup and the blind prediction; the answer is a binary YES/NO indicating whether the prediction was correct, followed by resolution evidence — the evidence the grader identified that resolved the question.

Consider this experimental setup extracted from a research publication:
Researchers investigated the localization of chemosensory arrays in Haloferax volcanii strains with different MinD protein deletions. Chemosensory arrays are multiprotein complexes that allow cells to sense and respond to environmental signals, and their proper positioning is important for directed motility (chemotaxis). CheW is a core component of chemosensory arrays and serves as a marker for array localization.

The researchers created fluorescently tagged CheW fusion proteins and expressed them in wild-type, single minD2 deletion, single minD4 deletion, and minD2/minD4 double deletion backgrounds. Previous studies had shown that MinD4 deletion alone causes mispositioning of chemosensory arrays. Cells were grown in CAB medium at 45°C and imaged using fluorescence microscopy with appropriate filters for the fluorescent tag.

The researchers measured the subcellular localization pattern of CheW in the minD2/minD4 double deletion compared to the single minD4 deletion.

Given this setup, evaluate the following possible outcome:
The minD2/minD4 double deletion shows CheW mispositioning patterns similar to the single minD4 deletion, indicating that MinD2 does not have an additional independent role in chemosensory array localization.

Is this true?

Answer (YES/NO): NO